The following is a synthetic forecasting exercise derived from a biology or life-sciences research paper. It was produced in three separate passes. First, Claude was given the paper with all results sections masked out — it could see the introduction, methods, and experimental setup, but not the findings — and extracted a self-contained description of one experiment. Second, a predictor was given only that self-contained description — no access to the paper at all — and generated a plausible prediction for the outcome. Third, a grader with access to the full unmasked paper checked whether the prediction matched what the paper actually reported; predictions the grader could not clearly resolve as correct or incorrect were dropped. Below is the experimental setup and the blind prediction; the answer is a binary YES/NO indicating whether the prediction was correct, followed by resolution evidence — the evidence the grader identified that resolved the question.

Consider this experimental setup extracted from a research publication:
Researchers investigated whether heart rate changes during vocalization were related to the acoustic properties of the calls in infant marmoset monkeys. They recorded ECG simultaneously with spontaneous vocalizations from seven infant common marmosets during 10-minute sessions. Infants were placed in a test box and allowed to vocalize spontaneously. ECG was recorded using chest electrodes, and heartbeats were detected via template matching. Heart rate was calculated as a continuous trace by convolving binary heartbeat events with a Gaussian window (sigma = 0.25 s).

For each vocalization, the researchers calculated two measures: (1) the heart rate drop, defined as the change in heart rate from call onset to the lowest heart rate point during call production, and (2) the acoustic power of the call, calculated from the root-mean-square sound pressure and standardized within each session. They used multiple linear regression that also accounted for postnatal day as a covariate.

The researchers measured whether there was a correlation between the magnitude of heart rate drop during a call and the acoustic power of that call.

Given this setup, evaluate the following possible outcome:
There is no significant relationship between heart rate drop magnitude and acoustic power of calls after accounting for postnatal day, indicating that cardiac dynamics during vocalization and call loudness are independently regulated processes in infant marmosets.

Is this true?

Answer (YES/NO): NO